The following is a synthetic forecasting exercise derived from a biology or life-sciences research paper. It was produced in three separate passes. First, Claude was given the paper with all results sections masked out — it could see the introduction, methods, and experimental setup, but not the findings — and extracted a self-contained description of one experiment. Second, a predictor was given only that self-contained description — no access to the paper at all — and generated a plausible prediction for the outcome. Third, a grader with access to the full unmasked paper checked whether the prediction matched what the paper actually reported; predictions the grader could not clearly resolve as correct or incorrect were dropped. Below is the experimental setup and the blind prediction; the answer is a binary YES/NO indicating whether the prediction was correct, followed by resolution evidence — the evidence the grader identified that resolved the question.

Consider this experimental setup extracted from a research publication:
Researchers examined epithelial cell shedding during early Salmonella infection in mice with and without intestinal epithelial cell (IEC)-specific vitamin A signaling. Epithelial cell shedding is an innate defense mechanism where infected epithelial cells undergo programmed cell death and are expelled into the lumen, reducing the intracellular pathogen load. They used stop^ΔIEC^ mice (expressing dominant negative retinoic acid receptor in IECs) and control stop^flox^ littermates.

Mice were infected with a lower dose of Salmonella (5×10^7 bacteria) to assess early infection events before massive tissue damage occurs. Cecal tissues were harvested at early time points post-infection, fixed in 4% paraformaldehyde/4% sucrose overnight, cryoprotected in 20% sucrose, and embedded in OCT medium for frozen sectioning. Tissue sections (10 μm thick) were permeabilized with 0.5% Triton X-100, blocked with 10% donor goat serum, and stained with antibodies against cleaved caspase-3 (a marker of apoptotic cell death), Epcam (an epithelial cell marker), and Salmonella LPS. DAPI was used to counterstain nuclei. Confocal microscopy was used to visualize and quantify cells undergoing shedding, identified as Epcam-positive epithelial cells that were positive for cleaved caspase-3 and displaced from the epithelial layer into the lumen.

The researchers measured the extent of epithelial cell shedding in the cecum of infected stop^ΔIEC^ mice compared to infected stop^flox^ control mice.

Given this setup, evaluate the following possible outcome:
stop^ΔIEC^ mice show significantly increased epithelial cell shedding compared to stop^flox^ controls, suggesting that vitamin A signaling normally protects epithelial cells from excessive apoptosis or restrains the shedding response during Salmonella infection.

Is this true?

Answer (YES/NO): NO